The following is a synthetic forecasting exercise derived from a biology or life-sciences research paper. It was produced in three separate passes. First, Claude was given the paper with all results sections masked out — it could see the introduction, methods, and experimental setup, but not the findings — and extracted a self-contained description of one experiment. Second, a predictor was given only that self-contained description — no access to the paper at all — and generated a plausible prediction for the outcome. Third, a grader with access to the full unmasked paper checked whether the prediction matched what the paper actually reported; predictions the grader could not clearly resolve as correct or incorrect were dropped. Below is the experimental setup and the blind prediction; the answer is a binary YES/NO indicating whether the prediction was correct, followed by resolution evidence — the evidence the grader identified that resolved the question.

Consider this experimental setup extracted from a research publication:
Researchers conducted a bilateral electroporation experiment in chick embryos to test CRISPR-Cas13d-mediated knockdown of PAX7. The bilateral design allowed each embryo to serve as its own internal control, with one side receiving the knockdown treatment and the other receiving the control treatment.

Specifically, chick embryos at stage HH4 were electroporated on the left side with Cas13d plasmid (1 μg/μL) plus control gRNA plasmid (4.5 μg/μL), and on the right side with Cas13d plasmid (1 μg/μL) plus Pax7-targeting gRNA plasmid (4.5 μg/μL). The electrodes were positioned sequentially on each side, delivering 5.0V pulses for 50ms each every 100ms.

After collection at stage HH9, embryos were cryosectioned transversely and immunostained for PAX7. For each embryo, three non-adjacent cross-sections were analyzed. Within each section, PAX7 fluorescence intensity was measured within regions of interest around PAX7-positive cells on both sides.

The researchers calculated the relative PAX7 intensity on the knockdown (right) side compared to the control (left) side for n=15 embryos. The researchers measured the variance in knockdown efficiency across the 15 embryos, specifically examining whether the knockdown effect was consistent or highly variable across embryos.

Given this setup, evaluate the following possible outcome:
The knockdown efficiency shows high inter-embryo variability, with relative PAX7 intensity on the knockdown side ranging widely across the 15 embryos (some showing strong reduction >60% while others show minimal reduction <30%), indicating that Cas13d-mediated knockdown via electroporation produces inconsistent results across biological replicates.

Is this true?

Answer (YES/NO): NO